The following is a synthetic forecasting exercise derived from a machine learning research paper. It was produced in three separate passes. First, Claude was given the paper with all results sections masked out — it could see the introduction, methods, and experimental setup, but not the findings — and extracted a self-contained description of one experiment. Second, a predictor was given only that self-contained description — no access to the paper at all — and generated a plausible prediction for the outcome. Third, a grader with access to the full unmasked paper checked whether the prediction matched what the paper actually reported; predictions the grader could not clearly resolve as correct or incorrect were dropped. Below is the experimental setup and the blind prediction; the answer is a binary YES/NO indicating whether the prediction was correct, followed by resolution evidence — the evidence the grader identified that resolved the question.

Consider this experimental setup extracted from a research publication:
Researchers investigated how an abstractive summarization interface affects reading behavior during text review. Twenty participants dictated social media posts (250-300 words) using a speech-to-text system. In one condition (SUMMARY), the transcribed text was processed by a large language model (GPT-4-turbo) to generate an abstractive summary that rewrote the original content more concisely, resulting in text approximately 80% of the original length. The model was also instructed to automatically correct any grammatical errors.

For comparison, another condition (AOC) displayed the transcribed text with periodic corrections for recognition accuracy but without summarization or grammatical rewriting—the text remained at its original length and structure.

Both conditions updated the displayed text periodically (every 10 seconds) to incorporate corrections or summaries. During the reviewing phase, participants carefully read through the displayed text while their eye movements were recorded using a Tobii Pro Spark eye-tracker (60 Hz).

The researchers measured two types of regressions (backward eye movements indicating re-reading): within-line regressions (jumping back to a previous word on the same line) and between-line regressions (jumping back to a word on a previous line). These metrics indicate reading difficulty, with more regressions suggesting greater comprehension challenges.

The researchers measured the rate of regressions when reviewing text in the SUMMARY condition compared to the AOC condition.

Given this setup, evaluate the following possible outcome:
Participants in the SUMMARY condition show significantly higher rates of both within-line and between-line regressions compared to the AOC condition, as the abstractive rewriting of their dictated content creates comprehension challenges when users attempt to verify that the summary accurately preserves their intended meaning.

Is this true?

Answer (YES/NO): NO